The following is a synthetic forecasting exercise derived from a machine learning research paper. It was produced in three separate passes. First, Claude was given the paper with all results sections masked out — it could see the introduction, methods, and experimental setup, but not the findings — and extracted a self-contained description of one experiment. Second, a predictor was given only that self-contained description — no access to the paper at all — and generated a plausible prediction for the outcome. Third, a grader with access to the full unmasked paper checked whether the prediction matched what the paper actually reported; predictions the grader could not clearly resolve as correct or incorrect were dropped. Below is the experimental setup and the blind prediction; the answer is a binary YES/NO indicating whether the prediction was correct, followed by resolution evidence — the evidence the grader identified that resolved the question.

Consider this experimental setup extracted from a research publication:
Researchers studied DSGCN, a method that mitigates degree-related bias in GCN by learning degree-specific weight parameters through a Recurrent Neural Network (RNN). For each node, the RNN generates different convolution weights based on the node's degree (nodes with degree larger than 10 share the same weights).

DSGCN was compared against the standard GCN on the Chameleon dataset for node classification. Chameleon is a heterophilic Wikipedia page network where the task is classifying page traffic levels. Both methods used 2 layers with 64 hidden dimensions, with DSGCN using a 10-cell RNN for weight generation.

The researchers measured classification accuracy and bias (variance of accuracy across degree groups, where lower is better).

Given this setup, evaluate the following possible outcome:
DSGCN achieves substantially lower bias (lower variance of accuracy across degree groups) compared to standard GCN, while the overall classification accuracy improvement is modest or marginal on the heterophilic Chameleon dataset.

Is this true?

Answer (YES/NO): NO